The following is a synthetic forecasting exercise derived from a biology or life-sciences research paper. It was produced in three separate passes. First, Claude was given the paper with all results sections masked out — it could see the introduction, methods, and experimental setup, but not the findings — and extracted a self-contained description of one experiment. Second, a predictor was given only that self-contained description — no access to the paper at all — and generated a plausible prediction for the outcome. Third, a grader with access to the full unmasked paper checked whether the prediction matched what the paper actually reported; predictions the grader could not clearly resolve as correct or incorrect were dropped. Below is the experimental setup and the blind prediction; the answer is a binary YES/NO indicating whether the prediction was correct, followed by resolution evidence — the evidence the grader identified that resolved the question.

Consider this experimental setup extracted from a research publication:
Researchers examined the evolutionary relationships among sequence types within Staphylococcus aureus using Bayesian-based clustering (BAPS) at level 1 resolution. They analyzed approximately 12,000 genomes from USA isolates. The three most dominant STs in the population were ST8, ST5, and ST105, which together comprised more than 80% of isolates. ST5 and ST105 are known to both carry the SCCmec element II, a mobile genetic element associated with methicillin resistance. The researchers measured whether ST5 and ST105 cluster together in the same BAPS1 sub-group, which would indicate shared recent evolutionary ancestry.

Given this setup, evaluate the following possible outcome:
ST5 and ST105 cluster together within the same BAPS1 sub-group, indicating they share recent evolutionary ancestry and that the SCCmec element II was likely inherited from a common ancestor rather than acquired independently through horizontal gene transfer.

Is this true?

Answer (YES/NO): YES